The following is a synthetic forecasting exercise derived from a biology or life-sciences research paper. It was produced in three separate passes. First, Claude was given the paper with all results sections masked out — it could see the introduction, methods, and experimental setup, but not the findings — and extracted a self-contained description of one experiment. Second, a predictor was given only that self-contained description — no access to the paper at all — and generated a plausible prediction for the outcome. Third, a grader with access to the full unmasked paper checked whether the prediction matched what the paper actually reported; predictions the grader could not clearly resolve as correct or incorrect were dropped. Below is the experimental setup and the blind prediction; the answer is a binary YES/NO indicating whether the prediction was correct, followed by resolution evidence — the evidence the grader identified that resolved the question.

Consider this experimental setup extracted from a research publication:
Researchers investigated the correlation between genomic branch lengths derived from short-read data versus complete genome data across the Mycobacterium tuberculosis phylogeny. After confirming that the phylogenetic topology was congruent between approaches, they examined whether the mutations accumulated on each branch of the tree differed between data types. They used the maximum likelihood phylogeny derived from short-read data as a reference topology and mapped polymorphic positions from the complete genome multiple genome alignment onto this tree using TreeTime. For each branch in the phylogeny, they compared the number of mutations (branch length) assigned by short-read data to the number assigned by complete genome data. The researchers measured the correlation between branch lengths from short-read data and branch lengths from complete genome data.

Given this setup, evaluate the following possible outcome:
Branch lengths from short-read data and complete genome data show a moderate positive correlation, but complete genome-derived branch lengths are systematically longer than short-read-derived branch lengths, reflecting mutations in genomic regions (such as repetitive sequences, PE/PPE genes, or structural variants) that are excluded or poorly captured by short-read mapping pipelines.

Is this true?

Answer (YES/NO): NO